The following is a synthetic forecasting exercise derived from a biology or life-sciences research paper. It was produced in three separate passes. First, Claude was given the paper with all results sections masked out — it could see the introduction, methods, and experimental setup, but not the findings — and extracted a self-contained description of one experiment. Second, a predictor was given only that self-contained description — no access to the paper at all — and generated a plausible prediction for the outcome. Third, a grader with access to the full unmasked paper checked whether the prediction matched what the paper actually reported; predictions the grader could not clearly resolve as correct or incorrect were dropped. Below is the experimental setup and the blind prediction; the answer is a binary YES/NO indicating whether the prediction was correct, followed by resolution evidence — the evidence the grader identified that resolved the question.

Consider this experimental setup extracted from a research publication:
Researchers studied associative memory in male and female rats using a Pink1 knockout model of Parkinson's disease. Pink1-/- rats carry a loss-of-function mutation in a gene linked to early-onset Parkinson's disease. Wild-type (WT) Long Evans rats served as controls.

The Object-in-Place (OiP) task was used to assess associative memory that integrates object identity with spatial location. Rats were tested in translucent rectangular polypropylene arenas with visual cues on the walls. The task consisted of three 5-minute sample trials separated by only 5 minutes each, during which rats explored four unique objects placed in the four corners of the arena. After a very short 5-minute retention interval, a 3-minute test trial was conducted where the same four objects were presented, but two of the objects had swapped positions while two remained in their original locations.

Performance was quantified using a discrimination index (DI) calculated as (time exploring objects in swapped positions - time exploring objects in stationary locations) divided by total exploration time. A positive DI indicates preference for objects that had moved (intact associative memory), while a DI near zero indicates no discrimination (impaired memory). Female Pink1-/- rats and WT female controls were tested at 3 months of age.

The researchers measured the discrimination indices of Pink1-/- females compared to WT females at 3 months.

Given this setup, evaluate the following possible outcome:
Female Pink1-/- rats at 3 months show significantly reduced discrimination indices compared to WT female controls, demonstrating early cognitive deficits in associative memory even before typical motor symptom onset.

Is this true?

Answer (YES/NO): NO